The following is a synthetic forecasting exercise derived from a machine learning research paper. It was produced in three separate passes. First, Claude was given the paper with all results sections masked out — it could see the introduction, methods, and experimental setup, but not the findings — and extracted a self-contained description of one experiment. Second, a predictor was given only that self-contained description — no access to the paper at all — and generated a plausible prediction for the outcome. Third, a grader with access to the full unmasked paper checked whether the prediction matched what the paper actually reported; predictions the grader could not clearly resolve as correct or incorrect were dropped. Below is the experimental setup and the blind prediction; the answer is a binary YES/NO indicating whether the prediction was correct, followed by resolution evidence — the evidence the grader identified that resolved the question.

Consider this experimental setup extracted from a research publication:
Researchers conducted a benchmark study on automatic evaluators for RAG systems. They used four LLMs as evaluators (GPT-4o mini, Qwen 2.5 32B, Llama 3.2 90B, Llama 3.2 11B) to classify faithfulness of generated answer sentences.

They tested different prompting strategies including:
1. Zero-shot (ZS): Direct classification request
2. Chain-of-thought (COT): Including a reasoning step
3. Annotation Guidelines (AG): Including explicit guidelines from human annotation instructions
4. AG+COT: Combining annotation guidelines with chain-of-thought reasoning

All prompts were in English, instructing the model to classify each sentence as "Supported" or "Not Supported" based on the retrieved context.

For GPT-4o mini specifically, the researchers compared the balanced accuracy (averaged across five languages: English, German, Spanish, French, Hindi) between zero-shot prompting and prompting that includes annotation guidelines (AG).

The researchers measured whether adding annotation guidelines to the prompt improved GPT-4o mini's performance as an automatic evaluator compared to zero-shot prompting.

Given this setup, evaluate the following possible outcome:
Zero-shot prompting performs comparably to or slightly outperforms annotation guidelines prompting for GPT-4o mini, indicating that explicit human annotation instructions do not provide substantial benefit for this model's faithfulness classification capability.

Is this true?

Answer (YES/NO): NO